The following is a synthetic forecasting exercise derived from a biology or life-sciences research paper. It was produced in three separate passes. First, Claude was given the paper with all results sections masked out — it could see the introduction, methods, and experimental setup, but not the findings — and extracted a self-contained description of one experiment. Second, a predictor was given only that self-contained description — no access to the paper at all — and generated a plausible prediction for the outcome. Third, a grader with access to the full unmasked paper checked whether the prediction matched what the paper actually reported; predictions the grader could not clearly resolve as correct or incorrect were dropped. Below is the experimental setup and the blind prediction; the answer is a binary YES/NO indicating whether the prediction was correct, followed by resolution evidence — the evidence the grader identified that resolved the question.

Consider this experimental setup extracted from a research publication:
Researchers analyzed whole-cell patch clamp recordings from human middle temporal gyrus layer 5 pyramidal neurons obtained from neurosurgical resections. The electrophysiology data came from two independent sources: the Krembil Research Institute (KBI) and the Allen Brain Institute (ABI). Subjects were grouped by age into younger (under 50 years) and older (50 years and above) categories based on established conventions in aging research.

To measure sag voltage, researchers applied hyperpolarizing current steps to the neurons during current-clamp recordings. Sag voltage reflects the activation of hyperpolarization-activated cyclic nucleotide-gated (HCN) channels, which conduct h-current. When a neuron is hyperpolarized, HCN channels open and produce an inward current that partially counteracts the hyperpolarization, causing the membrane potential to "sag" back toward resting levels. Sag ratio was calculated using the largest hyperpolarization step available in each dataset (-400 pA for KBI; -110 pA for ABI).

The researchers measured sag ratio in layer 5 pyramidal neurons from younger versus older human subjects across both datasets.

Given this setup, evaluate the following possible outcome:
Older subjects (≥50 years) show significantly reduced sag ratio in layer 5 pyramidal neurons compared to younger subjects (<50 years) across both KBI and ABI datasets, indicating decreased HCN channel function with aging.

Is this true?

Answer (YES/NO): NO